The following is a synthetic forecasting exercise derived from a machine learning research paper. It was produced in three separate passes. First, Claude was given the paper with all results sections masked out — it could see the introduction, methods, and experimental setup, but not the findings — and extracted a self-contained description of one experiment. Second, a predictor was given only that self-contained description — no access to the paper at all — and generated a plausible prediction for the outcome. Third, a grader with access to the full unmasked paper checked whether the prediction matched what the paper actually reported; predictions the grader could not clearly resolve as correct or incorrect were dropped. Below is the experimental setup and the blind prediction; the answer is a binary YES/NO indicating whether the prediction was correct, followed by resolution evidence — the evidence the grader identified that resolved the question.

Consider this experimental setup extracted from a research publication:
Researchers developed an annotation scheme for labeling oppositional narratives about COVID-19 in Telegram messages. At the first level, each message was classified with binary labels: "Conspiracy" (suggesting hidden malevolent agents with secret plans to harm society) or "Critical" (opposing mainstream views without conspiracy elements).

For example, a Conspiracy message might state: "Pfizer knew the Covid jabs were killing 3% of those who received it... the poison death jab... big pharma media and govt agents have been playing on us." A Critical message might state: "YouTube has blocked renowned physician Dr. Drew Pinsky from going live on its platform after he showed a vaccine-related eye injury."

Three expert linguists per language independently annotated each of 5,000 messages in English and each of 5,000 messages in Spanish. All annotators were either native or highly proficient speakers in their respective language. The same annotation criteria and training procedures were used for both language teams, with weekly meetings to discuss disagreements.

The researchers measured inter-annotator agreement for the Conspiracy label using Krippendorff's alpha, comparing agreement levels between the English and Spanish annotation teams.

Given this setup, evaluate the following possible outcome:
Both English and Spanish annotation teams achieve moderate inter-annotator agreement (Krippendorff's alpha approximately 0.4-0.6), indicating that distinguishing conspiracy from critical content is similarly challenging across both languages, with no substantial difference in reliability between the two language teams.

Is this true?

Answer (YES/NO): NO